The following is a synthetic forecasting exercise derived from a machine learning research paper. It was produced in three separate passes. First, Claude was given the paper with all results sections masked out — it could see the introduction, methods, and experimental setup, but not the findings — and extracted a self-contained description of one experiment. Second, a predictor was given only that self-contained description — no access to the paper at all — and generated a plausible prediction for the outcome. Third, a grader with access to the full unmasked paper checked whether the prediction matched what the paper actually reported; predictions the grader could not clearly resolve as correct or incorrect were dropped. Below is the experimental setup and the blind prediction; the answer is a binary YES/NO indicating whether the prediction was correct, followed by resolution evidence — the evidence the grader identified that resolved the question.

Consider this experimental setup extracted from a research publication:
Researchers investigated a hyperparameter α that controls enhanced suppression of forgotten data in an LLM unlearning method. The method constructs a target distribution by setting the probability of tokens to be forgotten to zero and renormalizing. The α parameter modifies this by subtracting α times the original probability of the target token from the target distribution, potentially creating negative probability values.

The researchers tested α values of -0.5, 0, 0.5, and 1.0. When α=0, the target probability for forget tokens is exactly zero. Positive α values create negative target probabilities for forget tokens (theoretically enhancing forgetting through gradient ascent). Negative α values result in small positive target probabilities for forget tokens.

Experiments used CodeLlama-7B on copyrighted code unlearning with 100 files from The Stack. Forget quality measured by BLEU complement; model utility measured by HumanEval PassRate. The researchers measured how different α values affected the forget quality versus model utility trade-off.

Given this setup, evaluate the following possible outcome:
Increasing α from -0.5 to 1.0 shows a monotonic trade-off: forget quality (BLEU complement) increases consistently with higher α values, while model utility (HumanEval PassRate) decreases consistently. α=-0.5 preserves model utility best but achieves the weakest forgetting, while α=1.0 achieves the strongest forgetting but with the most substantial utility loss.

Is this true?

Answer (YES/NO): NO